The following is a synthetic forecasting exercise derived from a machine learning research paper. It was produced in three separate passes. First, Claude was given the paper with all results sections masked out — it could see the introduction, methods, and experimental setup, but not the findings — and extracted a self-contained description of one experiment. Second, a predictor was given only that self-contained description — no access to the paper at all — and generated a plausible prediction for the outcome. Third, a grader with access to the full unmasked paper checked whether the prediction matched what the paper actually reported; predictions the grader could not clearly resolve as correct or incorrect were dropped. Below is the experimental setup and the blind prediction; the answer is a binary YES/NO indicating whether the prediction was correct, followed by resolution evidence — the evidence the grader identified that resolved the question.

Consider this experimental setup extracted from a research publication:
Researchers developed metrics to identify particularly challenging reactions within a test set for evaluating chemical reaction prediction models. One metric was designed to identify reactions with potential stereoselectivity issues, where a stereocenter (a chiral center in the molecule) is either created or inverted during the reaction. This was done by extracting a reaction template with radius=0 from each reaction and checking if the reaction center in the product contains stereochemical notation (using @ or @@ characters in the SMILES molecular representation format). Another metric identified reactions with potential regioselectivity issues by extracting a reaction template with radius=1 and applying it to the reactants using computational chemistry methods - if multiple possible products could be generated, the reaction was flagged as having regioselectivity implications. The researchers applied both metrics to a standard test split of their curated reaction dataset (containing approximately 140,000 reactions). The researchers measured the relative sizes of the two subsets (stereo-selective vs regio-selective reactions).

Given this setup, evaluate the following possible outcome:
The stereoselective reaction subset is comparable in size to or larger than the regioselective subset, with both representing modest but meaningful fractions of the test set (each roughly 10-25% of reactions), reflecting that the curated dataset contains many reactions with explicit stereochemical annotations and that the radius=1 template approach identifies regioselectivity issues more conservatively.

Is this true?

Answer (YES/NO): NO